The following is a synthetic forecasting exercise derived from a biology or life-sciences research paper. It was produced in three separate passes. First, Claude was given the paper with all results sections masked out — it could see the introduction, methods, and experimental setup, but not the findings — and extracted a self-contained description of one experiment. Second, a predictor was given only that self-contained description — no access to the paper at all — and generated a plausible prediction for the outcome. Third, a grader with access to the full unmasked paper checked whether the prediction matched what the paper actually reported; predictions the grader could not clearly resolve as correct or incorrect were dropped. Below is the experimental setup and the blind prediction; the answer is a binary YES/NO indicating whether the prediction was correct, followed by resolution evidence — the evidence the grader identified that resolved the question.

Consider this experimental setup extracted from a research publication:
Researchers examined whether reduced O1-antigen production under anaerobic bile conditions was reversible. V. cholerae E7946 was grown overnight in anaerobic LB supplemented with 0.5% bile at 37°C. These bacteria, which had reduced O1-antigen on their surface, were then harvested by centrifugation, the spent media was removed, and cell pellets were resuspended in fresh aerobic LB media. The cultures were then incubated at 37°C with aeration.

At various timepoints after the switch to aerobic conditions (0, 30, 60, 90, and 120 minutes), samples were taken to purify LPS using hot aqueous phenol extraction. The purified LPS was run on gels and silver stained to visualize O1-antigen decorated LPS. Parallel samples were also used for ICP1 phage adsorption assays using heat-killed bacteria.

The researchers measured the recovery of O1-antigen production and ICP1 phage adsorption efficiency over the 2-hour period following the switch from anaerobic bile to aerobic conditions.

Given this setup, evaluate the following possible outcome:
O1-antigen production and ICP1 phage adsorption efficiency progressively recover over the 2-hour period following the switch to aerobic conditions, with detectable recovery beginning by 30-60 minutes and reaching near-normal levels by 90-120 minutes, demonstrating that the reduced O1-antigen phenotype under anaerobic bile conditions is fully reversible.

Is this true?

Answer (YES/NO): YES